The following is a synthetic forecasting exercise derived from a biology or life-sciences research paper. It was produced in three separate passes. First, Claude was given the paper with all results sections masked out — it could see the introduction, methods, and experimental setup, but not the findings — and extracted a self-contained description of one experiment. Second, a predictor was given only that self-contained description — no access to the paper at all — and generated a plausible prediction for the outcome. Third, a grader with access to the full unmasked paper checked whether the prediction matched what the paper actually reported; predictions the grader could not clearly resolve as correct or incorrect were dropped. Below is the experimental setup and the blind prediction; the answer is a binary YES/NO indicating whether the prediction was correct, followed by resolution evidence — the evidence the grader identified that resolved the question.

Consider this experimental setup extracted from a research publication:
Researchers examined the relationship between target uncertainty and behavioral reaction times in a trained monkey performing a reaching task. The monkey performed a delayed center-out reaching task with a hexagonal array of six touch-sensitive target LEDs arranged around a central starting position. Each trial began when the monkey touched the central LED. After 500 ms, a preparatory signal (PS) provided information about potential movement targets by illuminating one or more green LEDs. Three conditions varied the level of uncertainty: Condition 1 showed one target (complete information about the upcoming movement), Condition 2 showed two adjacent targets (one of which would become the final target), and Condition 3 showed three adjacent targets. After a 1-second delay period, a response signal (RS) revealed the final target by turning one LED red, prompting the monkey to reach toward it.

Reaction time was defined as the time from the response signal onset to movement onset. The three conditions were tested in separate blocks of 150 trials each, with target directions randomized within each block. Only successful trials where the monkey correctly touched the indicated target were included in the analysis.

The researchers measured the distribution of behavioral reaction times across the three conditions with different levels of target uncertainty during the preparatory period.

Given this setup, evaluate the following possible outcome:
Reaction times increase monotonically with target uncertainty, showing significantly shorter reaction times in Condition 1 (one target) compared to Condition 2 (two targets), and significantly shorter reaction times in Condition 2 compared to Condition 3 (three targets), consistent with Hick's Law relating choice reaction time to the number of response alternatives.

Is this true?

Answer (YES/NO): NO